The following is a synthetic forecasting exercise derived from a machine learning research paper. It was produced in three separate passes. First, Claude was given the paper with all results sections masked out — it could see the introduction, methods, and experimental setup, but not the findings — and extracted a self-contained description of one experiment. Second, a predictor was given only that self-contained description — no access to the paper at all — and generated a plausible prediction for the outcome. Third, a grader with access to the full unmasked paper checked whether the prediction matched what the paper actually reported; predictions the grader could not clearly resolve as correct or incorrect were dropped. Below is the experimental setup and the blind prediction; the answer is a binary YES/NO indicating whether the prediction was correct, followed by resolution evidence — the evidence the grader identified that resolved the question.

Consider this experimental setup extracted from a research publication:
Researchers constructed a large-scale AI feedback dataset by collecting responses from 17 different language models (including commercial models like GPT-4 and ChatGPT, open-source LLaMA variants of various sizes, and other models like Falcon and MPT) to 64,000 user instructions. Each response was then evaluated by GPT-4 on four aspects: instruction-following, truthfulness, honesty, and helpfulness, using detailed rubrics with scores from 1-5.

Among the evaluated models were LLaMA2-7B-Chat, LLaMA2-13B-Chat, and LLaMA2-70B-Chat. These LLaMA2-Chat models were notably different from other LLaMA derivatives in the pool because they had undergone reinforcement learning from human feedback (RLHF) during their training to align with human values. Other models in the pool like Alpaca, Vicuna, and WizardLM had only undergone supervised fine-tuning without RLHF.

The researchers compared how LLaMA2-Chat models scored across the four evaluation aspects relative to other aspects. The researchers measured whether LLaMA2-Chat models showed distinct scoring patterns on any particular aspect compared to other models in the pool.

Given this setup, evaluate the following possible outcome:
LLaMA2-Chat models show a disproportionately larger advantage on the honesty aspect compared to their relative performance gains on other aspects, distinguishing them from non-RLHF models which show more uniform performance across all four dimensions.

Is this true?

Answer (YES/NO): YES